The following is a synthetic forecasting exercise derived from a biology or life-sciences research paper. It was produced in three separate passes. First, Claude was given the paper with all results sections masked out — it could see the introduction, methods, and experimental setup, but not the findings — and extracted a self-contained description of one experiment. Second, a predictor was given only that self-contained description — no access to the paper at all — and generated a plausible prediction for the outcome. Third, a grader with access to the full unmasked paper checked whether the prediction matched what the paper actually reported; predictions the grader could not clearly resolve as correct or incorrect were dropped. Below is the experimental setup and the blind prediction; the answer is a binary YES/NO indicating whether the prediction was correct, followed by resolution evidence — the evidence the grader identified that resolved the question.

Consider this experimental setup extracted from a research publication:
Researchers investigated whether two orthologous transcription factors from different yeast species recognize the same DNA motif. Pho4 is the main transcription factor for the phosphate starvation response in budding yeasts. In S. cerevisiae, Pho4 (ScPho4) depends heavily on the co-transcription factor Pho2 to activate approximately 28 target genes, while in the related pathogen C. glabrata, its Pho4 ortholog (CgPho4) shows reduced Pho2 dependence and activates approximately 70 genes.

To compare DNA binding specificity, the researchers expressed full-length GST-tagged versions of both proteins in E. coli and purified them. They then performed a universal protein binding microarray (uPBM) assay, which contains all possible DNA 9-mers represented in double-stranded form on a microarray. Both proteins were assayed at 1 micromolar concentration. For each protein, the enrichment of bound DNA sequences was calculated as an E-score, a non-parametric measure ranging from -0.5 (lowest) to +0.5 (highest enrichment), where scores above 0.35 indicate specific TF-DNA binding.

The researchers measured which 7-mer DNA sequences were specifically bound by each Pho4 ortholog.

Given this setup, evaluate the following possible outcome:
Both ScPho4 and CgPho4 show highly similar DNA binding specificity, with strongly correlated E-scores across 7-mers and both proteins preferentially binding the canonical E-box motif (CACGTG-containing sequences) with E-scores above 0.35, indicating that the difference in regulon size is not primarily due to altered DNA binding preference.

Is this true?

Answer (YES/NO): YES